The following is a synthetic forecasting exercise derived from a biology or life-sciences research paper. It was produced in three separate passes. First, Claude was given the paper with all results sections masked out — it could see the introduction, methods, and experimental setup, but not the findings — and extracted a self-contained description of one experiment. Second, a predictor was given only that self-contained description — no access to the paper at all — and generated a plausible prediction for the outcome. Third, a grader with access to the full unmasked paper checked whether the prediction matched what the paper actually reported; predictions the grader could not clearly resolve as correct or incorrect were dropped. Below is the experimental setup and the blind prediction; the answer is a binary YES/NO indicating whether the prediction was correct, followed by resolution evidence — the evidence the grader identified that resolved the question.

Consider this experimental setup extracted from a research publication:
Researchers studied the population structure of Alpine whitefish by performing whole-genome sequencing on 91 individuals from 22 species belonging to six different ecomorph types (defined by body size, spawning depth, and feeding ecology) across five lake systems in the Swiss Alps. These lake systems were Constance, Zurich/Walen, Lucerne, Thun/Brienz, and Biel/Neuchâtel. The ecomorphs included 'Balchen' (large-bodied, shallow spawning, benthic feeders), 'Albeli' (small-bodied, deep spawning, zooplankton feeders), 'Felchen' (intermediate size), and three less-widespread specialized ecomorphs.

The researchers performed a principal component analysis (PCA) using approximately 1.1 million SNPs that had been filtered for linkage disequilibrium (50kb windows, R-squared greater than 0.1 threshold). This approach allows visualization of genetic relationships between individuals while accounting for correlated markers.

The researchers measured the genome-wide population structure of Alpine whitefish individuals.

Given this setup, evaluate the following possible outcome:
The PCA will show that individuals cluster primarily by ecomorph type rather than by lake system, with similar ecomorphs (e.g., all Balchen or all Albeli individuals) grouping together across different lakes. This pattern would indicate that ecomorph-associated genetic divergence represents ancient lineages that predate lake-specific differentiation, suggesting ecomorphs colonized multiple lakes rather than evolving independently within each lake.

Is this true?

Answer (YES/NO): NO